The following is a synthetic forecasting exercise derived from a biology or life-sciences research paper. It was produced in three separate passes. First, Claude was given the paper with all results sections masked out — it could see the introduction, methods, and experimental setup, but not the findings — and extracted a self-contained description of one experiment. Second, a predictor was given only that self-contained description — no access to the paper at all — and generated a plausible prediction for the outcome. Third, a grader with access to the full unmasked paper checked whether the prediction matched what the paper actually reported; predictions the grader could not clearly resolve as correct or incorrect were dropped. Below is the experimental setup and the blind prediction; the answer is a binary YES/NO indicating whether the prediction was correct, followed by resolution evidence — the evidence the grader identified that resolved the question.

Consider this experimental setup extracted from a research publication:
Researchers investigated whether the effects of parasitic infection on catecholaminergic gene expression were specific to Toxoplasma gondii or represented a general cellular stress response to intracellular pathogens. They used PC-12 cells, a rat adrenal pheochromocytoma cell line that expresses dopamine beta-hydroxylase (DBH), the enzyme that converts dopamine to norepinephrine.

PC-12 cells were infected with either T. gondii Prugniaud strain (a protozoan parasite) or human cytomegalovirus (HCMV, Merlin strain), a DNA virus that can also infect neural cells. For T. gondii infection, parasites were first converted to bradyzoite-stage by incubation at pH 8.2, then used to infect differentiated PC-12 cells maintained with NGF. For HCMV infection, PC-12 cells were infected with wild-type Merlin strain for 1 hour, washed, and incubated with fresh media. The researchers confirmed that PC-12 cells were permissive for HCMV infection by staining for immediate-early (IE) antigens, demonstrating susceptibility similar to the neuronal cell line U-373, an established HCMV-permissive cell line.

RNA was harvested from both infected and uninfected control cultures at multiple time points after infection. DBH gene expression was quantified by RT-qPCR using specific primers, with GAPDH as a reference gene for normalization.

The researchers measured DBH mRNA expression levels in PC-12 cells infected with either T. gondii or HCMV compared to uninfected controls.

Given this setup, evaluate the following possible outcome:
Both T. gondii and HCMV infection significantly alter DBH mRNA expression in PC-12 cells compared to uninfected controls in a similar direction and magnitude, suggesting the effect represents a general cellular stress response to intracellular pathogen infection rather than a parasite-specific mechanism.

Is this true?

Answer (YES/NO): NO